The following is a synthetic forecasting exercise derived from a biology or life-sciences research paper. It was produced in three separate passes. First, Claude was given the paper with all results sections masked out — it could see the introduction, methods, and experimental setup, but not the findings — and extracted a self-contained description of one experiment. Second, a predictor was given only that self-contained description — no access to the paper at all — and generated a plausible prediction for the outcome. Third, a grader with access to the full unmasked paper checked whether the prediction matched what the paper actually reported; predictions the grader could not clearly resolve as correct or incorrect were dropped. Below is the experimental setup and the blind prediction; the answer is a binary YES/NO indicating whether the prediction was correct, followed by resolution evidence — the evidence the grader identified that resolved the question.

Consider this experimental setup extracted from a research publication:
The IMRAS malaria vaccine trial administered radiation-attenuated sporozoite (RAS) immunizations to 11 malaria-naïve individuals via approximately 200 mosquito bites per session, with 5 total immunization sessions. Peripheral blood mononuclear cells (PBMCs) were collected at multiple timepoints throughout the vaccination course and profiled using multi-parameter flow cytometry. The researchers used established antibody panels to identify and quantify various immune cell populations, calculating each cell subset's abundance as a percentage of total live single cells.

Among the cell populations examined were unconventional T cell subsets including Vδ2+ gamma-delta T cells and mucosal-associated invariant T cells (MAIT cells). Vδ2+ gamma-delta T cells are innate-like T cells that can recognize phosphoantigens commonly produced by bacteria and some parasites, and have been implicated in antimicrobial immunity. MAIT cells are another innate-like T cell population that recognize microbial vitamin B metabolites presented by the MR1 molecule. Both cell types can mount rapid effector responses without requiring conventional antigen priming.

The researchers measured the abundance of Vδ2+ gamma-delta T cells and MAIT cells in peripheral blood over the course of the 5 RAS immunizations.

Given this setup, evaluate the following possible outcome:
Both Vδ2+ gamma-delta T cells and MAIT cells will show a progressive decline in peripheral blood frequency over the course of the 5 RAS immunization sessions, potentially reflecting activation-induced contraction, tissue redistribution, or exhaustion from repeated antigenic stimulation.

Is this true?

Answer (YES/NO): NO